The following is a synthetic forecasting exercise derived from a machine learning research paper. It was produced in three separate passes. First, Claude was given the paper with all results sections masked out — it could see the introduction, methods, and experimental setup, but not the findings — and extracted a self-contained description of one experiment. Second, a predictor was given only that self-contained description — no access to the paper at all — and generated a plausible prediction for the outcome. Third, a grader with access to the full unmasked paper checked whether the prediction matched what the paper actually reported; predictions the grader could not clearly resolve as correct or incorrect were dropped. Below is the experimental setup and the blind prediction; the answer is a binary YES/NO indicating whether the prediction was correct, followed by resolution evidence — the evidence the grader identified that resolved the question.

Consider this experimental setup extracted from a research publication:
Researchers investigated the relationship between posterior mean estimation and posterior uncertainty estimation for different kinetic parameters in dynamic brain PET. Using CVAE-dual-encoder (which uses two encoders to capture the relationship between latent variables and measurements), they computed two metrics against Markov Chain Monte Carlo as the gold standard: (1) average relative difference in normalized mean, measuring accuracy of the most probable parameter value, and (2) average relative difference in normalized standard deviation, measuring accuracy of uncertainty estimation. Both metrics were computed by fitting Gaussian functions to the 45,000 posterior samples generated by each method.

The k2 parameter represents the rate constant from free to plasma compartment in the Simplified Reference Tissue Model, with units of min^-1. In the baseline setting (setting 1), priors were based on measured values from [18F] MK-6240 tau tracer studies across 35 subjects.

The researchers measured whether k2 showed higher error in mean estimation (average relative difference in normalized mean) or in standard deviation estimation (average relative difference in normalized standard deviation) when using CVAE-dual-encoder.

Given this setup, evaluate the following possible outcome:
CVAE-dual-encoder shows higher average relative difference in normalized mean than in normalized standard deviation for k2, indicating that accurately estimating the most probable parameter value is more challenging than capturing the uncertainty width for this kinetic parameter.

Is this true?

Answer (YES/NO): YES